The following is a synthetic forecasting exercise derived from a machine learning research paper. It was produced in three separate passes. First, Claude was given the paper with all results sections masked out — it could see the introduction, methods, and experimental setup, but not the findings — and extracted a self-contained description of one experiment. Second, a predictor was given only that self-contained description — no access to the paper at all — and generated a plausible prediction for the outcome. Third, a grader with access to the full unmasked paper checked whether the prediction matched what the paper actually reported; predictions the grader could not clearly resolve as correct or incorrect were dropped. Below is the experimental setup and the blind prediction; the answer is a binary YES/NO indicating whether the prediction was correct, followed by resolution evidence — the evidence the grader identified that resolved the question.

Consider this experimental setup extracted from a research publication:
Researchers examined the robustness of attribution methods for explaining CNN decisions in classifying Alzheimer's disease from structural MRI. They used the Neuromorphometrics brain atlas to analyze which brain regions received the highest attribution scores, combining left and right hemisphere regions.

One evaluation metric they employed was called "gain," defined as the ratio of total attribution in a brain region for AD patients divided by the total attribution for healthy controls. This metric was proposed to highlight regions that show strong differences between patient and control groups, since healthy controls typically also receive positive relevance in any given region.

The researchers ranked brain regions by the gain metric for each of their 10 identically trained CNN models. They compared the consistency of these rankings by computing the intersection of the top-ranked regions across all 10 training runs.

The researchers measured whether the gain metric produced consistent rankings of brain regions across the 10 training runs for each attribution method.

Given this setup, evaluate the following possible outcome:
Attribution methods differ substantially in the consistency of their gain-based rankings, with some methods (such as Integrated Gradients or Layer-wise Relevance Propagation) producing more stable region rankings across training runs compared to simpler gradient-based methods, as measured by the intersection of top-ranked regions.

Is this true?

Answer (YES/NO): YES